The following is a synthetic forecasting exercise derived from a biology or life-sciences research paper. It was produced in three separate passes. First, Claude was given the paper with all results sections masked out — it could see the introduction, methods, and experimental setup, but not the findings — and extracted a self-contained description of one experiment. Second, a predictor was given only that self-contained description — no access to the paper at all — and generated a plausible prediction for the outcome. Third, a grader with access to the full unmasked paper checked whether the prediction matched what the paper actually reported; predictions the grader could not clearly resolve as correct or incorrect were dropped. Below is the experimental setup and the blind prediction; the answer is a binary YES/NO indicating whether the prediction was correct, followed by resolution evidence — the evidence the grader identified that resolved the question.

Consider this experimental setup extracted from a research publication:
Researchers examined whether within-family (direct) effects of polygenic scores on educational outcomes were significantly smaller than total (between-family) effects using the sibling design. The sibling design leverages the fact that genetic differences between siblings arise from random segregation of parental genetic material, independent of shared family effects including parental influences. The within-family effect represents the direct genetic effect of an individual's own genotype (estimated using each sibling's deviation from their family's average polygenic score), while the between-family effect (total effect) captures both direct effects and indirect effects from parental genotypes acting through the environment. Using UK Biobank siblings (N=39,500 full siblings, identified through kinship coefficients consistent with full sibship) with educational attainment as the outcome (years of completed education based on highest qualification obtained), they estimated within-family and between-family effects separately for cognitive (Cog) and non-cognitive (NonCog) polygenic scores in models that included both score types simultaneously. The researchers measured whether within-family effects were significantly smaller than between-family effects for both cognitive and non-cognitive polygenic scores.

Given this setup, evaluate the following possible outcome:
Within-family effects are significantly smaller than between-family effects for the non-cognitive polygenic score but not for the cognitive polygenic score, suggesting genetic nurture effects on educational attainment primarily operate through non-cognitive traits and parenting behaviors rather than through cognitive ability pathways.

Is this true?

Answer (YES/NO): NO